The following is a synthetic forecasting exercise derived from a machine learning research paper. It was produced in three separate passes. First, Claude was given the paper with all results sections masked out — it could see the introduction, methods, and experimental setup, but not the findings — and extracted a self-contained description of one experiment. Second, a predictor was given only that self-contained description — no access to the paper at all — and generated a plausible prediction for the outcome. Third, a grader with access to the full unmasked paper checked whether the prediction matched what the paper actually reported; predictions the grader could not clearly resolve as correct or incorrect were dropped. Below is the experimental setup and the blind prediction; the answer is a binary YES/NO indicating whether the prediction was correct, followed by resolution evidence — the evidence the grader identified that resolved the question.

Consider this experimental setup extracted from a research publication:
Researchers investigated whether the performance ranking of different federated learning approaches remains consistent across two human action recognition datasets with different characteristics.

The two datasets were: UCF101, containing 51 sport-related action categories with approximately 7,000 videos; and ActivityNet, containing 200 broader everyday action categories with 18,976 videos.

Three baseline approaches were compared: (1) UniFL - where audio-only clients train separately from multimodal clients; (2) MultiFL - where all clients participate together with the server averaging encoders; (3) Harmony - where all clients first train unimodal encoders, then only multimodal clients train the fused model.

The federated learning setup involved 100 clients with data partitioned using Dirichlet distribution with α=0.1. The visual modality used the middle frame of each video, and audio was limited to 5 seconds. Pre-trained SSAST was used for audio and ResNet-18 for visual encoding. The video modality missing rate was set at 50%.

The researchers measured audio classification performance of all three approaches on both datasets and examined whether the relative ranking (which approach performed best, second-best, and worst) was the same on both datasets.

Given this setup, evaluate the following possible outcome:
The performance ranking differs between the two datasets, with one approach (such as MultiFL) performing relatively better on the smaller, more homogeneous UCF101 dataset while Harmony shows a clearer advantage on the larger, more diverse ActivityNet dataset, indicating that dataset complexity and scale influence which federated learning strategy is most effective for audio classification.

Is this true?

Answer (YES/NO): NO